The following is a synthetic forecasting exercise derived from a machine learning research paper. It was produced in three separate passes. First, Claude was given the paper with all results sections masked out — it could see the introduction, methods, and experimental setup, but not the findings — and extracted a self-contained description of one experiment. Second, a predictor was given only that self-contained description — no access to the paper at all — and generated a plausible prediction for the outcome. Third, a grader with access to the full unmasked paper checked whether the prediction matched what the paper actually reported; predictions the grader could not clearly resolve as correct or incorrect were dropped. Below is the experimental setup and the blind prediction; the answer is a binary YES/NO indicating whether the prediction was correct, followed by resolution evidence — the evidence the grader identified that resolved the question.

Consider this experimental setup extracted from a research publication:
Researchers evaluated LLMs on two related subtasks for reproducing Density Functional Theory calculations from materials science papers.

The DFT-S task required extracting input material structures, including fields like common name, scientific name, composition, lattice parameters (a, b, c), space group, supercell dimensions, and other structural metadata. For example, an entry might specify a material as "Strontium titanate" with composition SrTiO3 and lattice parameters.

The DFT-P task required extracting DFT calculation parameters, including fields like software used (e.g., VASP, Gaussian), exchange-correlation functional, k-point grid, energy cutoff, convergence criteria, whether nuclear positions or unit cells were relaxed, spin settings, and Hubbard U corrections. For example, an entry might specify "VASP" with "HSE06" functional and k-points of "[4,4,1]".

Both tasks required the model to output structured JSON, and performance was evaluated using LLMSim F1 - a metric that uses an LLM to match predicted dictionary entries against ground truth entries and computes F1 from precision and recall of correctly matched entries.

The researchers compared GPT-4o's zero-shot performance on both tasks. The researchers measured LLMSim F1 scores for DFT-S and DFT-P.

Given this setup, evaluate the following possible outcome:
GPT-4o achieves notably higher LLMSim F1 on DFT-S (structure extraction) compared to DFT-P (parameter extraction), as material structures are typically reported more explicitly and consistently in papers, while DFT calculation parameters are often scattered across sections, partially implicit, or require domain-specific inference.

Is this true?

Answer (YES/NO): YES